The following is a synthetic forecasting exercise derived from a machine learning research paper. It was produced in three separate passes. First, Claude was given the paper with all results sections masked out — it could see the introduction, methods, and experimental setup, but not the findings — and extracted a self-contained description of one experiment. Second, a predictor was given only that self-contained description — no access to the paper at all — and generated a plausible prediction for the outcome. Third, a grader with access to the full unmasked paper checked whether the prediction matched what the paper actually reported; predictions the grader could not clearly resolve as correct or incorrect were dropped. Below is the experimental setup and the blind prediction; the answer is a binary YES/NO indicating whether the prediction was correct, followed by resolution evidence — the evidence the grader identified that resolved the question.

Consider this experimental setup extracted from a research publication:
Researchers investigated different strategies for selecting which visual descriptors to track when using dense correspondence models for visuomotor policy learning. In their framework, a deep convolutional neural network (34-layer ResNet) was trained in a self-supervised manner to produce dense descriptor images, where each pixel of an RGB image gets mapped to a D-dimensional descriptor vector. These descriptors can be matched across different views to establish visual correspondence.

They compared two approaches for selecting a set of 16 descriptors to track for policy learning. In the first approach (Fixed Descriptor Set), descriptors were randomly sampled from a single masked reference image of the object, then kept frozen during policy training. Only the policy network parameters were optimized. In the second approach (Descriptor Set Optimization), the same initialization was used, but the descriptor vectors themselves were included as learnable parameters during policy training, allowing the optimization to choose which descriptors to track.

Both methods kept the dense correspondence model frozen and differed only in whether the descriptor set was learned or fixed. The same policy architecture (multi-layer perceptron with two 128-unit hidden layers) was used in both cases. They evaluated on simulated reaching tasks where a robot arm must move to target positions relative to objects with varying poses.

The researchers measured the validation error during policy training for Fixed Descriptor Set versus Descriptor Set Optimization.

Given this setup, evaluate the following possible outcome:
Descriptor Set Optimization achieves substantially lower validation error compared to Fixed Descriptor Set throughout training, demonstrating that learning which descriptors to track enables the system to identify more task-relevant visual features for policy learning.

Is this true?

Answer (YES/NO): NO